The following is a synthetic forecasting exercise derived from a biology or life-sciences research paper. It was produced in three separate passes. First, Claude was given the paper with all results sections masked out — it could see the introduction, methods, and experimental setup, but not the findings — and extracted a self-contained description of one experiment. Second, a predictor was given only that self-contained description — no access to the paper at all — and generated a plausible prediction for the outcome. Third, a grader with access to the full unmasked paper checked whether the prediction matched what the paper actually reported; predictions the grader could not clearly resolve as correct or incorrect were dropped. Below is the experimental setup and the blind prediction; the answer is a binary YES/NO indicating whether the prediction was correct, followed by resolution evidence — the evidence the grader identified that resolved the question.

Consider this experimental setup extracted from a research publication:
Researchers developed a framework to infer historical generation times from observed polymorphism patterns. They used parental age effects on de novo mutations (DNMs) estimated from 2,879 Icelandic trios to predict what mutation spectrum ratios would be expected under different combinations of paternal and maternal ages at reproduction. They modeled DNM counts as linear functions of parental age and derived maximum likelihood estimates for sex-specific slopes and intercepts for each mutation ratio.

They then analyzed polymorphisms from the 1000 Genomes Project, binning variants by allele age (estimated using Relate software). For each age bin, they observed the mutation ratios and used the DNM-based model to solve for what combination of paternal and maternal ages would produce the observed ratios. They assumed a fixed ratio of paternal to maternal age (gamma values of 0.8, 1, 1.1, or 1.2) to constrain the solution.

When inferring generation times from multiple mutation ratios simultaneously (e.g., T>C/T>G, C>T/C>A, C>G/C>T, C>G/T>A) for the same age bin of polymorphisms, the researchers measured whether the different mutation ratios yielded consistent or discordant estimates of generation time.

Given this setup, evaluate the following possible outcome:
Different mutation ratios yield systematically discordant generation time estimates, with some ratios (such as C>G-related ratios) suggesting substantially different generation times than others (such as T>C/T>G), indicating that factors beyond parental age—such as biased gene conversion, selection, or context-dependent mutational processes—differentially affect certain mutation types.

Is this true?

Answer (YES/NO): NO